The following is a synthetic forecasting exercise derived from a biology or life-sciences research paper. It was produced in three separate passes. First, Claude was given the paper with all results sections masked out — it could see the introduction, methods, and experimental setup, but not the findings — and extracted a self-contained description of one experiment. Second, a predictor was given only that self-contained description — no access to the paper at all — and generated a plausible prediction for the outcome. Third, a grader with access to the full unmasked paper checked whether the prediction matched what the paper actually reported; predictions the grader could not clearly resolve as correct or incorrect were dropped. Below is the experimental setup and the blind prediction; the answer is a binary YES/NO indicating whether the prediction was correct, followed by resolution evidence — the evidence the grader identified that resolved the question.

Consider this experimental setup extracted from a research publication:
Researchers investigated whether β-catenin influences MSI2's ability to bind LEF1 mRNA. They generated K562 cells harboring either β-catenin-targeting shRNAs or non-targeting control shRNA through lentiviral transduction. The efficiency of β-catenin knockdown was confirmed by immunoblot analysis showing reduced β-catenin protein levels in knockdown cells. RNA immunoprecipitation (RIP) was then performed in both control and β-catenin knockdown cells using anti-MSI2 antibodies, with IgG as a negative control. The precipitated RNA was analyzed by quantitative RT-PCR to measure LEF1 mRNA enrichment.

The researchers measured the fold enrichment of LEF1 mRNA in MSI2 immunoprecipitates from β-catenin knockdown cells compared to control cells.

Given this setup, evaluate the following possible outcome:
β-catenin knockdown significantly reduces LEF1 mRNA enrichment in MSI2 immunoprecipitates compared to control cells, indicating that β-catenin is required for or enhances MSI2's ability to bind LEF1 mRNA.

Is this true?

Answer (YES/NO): YES